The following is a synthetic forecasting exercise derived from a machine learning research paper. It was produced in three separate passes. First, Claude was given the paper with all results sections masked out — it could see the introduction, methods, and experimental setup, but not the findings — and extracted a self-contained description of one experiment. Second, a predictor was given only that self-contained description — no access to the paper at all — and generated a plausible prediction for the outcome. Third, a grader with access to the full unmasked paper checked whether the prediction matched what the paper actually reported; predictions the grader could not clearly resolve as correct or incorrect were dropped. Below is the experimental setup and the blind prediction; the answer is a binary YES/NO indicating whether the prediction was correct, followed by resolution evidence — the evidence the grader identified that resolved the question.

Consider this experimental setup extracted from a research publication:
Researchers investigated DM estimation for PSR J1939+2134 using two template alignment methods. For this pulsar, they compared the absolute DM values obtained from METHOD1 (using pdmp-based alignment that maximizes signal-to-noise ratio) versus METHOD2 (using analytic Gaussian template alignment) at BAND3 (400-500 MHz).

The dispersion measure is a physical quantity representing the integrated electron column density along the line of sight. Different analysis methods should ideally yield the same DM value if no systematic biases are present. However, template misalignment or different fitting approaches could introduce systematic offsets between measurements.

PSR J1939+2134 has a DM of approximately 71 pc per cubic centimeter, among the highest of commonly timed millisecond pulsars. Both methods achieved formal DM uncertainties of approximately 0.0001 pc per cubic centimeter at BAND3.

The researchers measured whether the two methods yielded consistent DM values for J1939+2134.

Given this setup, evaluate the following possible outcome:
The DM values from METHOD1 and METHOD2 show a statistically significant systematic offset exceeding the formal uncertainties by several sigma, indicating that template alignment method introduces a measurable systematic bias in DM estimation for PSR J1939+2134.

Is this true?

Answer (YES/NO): YES